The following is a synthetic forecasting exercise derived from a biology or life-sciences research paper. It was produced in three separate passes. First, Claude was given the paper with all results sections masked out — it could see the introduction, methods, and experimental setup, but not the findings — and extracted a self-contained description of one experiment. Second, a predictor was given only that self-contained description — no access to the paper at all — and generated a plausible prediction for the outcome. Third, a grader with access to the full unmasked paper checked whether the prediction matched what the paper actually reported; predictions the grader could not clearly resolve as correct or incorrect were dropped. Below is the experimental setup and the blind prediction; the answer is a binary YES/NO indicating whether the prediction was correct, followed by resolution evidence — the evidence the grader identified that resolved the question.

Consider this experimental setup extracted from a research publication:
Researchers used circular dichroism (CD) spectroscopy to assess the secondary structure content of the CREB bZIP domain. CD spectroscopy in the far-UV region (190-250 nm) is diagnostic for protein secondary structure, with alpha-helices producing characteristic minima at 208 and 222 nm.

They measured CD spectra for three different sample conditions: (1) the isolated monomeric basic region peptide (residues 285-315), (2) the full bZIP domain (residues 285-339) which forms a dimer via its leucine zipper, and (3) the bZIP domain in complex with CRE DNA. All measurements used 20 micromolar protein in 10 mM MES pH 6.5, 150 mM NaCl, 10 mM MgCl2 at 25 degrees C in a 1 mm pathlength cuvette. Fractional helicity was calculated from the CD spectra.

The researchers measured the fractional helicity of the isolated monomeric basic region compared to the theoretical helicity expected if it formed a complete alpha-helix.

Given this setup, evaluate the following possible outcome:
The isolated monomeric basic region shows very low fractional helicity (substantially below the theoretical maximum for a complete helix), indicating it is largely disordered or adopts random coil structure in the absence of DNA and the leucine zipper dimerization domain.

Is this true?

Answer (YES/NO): YES